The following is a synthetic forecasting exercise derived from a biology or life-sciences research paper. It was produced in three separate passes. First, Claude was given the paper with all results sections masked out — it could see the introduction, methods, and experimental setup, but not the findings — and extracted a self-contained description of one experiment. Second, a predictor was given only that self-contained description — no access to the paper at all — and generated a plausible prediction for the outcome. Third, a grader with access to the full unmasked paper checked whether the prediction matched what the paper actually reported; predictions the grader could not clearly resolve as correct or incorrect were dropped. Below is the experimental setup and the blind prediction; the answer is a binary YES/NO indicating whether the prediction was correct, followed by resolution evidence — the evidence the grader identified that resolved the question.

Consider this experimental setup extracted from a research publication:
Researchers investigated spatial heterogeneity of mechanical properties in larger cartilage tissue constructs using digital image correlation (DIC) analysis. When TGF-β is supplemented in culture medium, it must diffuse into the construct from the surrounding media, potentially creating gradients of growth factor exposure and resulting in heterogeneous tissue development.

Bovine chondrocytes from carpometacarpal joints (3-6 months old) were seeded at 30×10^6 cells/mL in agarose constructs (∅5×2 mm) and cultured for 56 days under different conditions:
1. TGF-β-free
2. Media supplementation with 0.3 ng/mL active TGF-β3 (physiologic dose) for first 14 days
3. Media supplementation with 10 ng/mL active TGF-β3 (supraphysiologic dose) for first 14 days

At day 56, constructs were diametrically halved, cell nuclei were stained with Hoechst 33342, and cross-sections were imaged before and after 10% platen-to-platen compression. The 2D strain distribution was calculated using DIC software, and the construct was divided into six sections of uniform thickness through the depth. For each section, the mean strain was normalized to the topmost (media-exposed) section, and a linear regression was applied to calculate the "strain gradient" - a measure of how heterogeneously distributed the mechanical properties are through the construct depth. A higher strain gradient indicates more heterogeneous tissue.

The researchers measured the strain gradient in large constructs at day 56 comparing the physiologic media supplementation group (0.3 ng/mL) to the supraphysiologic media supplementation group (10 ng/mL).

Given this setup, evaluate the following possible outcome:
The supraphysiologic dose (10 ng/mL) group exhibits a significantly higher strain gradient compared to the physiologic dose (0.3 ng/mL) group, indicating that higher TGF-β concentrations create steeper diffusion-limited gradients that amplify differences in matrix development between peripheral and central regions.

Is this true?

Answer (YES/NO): NO